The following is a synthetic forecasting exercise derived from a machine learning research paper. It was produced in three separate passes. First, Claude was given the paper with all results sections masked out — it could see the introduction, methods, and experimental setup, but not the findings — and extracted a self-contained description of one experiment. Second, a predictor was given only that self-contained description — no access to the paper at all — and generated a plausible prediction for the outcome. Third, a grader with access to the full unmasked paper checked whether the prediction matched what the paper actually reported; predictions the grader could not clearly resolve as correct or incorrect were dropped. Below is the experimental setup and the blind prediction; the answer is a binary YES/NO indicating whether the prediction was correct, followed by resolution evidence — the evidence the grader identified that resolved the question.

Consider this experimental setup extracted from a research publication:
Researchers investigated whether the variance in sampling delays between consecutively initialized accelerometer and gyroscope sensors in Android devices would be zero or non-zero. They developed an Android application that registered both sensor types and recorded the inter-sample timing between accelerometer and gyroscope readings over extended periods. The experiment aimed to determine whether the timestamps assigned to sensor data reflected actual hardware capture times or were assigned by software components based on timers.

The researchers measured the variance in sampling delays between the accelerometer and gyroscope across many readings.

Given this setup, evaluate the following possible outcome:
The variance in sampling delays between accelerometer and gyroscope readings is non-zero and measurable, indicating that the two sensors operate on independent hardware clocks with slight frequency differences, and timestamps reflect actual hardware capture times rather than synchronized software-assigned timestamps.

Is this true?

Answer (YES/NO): NO